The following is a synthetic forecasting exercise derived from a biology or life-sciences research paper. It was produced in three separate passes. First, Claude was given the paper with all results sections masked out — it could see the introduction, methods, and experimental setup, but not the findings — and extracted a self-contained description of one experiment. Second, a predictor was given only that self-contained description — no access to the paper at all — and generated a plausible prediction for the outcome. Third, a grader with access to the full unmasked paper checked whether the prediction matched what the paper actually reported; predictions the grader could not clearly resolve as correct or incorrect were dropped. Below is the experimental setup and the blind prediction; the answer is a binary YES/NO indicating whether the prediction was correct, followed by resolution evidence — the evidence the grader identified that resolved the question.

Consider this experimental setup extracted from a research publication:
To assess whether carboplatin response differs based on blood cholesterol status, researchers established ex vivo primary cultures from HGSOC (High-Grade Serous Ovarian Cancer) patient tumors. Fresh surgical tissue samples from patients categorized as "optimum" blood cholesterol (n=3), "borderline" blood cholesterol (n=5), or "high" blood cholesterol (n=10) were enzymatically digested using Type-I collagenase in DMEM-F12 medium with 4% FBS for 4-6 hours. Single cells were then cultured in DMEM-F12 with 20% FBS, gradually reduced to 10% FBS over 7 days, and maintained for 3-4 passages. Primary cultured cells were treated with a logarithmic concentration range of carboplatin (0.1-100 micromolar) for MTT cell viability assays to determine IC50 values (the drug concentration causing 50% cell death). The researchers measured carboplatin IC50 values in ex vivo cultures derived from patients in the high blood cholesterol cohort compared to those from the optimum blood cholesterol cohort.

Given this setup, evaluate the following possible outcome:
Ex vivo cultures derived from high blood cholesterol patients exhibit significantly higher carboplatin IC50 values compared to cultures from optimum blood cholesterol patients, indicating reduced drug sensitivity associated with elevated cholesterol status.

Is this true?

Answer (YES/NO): YES